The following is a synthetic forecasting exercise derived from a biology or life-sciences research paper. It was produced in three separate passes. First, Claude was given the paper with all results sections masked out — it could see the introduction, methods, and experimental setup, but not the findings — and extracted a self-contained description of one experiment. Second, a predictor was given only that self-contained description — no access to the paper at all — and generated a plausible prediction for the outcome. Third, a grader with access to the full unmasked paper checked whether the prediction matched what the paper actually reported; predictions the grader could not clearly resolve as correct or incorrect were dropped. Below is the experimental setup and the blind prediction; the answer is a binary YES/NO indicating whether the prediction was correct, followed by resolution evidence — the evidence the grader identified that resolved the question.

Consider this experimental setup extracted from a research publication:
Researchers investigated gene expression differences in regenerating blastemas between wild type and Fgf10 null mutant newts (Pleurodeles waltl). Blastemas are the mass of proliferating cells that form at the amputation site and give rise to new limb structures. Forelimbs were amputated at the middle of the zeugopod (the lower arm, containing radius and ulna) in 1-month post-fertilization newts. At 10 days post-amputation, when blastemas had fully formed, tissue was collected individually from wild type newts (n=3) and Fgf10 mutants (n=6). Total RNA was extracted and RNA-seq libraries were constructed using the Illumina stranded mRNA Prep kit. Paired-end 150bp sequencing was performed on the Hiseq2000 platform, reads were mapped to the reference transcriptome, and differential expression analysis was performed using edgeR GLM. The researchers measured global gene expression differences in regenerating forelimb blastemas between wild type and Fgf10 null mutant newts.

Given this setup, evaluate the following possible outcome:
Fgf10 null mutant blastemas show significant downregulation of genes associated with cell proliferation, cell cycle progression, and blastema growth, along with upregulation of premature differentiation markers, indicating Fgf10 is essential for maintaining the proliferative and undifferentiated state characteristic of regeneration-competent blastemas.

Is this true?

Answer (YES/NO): NO